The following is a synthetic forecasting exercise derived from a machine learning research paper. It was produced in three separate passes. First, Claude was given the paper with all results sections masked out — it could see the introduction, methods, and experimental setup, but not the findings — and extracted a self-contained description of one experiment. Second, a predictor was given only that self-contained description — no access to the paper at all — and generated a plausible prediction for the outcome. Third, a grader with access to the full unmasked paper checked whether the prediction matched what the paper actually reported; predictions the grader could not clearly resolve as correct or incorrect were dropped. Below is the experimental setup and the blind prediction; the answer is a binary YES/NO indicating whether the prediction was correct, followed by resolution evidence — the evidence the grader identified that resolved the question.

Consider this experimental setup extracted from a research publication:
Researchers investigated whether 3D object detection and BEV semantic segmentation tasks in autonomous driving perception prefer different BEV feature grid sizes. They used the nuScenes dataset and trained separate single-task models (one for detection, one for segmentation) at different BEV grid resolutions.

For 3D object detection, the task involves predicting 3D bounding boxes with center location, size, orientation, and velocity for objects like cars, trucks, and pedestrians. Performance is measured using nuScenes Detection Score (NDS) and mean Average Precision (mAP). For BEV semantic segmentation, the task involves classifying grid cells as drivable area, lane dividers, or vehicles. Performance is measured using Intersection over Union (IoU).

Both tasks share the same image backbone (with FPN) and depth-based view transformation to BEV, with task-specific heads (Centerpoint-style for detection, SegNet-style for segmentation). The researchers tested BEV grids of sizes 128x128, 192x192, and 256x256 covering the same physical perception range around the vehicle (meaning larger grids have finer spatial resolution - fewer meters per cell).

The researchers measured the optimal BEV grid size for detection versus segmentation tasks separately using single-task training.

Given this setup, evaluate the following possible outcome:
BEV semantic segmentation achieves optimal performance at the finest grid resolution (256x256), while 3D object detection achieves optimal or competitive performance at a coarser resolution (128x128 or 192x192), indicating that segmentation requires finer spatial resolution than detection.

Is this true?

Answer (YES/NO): NO